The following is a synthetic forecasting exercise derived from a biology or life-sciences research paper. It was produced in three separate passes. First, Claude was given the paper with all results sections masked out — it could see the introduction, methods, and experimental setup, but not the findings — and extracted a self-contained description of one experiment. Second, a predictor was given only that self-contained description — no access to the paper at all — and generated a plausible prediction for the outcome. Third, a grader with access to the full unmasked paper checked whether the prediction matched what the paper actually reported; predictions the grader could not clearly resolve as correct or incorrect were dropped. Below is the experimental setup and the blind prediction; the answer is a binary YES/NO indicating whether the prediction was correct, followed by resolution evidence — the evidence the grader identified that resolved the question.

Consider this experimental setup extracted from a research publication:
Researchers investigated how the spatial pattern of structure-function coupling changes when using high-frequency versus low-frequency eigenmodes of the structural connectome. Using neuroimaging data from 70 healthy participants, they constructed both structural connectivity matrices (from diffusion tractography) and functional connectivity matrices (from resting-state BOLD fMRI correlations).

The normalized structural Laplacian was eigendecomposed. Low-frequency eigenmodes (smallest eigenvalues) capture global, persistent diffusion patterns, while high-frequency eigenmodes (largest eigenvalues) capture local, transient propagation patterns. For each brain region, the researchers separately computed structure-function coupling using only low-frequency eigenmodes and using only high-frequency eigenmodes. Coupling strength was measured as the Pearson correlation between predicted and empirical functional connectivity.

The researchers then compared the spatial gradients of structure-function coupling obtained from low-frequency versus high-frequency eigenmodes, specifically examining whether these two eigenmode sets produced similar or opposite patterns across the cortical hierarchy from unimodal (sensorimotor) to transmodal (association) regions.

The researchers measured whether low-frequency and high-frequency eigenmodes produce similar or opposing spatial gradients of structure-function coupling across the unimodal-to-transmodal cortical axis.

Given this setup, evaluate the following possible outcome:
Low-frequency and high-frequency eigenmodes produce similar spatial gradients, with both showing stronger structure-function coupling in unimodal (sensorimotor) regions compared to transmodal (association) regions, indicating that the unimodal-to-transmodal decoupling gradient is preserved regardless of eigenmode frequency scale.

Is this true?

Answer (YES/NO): NO